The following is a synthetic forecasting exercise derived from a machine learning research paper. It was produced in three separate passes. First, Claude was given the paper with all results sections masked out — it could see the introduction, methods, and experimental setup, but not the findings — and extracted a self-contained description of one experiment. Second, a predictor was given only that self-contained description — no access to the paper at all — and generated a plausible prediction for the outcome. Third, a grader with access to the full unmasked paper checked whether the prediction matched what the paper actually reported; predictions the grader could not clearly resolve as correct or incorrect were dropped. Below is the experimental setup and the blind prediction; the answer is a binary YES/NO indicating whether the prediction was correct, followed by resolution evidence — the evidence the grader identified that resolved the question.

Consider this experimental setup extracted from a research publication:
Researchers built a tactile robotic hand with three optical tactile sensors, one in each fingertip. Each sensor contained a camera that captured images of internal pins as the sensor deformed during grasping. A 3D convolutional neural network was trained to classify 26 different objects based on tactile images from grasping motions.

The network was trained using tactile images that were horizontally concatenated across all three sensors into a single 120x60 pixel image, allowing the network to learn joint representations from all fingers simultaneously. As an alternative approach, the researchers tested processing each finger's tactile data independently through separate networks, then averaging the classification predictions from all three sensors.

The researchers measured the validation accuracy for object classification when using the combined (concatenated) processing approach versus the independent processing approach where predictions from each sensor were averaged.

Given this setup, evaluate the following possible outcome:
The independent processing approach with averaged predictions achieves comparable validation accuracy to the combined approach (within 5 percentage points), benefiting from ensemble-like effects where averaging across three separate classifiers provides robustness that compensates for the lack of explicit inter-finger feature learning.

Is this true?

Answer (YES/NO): YES